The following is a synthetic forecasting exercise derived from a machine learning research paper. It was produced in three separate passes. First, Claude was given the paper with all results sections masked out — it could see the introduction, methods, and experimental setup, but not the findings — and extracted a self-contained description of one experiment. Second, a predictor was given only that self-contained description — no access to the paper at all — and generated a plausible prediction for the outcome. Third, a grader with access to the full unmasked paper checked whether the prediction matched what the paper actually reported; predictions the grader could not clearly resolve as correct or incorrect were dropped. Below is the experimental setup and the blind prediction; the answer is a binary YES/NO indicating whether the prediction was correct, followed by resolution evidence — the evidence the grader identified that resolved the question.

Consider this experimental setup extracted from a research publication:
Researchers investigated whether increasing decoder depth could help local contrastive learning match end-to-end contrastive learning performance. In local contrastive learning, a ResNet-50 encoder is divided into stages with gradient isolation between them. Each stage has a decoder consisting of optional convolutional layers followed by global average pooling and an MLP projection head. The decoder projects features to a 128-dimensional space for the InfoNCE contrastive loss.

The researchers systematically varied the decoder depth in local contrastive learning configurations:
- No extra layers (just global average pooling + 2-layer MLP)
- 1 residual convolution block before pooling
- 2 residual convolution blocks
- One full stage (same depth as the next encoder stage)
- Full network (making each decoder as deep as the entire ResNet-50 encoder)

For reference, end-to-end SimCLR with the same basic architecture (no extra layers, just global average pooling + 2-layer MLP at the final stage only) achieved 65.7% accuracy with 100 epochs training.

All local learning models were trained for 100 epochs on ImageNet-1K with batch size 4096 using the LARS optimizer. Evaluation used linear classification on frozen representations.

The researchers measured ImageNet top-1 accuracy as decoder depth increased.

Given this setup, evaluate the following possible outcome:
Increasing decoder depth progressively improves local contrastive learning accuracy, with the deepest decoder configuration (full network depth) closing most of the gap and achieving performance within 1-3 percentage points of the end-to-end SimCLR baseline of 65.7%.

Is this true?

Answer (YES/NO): YES